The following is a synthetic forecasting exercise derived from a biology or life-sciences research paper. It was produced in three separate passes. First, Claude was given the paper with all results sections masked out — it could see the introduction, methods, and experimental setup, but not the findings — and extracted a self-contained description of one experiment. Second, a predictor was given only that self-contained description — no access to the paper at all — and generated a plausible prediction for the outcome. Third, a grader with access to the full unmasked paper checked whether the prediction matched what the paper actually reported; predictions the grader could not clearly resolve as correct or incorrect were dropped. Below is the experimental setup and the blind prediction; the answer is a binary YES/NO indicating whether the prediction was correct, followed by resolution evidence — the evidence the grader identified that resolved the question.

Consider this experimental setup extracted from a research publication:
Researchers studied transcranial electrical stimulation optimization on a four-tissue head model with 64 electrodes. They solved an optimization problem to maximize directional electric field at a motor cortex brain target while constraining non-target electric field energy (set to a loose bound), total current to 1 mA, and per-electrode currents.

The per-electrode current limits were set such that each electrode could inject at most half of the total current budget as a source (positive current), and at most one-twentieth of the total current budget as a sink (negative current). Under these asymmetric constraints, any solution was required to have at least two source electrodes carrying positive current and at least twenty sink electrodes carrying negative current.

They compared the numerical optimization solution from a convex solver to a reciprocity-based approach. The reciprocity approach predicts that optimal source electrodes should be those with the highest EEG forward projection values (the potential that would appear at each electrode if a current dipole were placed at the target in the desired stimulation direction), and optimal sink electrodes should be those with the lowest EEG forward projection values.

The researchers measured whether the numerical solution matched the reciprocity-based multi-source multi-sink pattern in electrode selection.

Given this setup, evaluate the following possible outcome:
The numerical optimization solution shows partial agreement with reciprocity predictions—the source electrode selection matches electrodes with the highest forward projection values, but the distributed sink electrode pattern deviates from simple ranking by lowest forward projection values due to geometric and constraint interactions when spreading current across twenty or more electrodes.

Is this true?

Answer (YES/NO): NO